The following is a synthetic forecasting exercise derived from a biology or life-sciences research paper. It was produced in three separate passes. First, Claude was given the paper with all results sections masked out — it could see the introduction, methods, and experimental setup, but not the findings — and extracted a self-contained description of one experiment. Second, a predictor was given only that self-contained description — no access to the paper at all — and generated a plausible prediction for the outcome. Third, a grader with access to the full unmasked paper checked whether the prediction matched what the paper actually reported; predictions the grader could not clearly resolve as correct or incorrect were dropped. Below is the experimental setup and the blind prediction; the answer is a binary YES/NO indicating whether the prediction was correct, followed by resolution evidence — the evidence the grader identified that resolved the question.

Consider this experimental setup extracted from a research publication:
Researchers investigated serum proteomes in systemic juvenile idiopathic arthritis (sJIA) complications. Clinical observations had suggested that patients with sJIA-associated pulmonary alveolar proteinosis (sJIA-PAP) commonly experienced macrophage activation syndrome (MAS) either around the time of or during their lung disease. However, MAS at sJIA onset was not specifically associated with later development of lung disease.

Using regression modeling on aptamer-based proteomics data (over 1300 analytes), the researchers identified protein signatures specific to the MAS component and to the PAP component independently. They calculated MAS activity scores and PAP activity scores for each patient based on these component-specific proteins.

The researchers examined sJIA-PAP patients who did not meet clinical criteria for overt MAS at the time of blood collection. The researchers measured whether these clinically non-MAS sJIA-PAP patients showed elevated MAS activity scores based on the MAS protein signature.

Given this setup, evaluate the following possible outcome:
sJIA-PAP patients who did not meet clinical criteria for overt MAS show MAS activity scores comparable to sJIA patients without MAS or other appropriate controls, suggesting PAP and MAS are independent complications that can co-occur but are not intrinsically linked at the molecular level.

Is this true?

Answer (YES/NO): NO